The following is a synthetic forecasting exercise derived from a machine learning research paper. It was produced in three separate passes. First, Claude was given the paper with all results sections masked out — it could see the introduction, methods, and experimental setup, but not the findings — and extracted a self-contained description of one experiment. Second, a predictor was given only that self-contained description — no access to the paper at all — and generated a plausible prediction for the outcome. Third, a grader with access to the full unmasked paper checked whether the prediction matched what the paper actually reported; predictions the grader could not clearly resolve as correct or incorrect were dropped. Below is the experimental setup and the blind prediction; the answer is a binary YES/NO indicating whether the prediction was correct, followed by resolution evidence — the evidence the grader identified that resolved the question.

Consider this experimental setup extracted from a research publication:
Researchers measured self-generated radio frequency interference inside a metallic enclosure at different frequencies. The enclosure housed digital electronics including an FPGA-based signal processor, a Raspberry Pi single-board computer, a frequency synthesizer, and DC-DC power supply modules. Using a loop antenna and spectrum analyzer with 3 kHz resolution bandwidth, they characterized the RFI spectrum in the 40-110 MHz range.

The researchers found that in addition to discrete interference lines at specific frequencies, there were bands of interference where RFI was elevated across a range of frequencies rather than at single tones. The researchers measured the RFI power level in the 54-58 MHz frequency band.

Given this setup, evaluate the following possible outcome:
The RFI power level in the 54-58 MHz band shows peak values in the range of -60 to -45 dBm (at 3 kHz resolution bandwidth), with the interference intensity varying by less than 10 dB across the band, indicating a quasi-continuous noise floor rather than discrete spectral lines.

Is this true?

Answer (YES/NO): NO